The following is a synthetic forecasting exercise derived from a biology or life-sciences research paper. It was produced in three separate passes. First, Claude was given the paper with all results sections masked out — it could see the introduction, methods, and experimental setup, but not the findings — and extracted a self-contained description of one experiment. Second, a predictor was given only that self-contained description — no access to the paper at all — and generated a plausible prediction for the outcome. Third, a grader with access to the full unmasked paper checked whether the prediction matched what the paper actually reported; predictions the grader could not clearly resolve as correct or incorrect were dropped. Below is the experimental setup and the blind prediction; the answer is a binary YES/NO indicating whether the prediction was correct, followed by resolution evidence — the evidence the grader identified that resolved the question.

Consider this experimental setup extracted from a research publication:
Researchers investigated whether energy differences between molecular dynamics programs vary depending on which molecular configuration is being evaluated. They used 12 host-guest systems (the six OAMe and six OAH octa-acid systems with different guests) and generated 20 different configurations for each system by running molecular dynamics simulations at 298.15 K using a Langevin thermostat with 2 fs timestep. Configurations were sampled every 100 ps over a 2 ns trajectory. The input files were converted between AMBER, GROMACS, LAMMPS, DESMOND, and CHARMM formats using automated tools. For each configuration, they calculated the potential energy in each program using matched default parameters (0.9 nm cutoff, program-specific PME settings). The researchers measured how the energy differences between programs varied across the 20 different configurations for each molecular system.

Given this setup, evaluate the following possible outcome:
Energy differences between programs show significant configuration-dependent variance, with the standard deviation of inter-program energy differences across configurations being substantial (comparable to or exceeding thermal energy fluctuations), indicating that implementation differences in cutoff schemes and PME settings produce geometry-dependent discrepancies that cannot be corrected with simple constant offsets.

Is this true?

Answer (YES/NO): NO